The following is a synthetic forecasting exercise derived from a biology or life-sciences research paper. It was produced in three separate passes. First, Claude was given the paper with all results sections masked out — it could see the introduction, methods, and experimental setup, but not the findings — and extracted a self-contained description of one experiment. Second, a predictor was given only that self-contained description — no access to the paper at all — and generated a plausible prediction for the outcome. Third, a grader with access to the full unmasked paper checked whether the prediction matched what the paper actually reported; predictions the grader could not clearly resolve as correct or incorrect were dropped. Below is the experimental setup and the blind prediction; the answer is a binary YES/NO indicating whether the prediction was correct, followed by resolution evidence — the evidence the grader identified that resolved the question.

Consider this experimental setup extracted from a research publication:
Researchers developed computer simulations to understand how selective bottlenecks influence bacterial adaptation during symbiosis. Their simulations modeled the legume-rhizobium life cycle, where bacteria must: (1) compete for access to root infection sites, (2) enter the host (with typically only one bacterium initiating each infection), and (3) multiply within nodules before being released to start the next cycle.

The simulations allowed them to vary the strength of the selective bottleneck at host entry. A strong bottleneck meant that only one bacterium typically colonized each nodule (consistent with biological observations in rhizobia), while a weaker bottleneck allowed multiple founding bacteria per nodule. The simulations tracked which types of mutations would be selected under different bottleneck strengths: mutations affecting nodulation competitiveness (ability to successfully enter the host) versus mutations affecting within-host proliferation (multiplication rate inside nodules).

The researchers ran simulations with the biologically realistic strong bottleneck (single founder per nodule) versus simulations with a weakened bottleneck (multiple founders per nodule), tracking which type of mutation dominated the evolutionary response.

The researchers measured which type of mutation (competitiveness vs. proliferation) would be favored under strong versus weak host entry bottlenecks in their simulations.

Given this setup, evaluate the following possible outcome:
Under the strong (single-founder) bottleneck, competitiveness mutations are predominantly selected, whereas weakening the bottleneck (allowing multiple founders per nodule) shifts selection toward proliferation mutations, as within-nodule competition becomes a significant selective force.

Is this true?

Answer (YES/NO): NO